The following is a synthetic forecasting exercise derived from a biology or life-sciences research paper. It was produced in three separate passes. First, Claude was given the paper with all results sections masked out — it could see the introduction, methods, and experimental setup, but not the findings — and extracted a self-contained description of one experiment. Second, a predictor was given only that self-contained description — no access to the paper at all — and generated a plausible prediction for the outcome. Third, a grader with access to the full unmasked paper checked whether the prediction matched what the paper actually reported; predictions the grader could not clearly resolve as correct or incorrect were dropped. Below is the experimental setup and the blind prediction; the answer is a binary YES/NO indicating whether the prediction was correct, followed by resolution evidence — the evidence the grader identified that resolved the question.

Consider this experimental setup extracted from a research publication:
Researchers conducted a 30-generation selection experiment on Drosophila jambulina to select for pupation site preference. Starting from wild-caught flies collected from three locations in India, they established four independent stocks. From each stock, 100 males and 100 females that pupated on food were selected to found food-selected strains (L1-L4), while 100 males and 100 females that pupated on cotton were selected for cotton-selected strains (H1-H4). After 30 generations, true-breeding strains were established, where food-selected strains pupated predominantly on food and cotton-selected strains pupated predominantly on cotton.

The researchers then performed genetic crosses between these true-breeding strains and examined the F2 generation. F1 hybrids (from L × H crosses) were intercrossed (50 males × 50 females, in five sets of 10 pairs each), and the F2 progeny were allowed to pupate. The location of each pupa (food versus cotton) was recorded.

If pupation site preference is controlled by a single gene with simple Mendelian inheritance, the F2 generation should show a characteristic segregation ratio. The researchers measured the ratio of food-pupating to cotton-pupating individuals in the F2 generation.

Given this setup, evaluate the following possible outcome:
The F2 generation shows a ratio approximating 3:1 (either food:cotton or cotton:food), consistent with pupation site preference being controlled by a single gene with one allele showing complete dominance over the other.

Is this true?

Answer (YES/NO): YES